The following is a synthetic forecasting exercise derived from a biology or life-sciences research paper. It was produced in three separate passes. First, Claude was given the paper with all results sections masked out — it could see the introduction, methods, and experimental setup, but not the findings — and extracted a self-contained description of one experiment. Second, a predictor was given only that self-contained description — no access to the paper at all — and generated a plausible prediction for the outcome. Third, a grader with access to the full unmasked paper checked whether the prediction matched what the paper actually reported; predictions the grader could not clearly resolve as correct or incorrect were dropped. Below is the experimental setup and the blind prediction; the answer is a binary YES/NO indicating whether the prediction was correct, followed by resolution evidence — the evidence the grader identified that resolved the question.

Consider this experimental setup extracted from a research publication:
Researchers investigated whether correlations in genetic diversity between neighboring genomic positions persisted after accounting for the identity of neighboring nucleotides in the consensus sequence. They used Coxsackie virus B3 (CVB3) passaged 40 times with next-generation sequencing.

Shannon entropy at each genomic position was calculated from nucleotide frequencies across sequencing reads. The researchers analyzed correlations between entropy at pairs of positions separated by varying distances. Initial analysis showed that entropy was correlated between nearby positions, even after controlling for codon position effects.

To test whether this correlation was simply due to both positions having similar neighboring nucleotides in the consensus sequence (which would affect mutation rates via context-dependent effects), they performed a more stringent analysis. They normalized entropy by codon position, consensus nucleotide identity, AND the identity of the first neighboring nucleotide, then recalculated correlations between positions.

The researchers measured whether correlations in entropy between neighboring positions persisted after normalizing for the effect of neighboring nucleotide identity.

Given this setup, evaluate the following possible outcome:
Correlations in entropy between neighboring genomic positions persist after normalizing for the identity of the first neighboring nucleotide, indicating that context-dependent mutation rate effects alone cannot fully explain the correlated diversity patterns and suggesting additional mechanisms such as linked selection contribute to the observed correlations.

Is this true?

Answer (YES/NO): NO